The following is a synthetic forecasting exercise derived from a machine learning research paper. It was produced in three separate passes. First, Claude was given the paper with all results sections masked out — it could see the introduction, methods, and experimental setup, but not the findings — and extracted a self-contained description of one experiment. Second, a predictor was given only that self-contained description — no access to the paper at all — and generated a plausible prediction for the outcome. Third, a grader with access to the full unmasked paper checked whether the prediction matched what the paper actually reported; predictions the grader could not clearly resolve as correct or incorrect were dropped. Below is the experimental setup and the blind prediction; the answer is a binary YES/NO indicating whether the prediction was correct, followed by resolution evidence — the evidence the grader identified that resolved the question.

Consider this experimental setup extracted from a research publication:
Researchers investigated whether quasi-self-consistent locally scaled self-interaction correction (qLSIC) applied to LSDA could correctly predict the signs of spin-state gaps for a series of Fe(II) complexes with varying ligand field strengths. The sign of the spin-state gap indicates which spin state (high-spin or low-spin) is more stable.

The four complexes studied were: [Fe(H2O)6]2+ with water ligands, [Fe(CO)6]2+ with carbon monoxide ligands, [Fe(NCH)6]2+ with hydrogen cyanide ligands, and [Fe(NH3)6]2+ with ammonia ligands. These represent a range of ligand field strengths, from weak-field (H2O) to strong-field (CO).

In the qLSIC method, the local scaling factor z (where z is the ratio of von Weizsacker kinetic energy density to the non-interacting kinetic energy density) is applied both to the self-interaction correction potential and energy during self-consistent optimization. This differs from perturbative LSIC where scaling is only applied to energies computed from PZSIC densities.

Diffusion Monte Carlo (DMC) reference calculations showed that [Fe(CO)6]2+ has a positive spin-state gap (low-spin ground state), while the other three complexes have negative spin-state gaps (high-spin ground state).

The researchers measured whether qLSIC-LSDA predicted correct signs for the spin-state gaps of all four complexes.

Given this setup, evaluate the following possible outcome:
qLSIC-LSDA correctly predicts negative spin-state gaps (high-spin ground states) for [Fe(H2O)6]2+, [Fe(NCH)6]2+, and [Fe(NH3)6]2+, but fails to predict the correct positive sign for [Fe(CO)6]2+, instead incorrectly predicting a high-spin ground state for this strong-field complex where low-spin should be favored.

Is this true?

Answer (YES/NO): NO